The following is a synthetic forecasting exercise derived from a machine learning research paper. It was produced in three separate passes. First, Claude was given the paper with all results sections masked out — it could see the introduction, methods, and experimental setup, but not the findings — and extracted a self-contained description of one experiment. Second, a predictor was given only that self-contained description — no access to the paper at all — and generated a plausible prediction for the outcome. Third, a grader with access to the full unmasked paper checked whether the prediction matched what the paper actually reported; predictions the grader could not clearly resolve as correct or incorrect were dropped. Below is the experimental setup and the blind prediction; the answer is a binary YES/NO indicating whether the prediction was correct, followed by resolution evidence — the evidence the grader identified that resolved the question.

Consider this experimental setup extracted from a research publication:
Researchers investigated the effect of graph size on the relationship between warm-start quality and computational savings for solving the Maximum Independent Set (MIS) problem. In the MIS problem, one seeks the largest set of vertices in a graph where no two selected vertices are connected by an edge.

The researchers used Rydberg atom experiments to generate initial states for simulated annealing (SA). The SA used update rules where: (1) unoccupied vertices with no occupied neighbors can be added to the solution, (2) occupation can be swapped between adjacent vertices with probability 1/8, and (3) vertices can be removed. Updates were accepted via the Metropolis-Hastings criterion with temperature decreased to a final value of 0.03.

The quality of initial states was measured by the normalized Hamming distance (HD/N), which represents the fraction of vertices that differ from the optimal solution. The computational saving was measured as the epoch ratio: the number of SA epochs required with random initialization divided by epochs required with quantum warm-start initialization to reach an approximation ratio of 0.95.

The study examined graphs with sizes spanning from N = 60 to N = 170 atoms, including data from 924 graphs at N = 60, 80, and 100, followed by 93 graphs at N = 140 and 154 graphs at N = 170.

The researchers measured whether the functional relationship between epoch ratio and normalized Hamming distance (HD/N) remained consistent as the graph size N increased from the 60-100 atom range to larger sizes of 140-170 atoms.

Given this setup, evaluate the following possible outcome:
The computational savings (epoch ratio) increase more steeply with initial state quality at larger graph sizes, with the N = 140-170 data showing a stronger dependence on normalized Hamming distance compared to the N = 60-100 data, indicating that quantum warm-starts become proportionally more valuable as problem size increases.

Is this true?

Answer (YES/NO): NO